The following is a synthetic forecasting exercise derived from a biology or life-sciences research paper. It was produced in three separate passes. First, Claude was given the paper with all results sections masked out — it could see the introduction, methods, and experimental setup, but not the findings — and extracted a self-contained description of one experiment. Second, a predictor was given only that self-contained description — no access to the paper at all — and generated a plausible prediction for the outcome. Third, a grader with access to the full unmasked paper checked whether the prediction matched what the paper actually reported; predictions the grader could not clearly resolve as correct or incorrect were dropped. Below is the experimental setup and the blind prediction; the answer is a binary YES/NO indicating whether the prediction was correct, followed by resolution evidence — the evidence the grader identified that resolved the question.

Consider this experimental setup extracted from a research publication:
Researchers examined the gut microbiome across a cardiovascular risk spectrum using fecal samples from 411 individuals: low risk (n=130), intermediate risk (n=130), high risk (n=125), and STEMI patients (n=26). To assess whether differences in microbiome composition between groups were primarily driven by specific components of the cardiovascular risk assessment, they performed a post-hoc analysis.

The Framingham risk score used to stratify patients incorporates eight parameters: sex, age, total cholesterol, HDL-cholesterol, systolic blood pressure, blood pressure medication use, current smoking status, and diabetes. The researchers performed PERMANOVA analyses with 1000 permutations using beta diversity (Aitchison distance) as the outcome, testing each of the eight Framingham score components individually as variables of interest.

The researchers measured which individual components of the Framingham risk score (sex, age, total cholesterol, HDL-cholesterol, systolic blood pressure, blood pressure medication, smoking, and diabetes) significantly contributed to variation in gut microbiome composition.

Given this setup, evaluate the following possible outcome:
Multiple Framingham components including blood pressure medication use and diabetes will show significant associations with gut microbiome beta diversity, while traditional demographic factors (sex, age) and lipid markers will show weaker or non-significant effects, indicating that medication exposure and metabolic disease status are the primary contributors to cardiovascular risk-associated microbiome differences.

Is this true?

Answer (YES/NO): NO